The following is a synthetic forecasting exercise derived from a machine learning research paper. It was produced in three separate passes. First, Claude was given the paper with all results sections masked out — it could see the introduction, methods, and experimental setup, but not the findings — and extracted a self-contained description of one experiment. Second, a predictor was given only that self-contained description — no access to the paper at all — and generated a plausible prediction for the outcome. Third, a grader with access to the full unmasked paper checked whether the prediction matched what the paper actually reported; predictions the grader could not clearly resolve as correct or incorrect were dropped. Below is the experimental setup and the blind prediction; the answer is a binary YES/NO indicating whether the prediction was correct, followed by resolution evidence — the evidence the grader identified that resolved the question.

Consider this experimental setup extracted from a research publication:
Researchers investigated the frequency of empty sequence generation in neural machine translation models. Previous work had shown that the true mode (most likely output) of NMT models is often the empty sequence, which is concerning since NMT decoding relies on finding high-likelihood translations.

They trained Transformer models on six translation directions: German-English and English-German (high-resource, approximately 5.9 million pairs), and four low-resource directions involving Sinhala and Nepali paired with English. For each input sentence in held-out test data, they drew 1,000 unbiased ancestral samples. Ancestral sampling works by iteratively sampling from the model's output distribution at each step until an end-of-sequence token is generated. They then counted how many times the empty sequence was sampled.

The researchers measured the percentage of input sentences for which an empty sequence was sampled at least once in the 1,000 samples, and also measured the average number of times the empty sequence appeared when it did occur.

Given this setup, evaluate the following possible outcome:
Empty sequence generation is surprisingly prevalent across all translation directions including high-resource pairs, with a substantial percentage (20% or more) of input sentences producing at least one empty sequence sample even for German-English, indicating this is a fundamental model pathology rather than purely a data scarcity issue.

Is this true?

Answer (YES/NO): NO